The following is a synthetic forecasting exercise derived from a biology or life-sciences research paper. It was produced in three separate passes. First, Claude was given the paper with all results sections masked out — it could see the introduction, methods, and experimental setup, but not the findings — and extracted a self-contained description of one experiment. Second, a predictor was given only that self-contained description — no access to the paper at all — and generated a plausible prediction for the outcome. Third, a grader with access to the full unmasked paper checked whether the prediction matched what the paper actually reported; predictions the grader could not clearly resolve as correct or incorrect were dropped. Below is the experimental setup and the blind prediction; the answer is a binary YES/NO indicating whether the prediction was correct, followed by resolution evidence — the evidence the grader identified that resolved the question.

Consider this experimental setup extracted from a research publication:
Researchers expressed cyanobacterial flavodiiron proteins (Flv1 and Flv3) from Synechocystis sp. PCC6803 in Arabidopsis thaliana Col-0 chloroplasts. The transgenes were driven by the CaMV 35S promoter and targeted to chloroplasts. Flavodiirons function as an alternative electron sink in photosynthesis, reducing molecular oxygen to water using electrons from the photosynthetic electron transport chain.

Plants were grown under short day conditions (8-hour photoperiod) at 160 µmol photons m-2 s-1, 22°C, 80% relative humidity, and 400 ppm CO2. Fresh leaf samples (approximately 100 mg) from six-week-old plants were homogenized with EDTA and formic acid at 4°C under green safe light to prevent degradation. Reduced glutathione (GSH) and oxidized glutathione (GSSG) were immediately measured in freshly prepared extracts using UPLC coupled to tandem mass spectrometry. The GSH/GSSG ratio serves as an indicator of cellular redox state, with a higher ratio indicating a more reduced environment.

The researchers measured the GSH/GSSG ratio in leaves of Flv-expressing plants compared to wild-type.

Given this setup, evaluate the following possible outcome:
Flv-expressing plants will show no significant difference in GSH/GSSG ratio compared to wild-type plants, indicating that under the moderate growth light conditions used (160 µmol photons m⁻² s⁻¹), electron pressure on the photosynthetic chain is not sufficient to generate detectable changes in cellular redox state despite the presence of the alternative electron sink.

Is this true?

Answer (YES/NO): NO